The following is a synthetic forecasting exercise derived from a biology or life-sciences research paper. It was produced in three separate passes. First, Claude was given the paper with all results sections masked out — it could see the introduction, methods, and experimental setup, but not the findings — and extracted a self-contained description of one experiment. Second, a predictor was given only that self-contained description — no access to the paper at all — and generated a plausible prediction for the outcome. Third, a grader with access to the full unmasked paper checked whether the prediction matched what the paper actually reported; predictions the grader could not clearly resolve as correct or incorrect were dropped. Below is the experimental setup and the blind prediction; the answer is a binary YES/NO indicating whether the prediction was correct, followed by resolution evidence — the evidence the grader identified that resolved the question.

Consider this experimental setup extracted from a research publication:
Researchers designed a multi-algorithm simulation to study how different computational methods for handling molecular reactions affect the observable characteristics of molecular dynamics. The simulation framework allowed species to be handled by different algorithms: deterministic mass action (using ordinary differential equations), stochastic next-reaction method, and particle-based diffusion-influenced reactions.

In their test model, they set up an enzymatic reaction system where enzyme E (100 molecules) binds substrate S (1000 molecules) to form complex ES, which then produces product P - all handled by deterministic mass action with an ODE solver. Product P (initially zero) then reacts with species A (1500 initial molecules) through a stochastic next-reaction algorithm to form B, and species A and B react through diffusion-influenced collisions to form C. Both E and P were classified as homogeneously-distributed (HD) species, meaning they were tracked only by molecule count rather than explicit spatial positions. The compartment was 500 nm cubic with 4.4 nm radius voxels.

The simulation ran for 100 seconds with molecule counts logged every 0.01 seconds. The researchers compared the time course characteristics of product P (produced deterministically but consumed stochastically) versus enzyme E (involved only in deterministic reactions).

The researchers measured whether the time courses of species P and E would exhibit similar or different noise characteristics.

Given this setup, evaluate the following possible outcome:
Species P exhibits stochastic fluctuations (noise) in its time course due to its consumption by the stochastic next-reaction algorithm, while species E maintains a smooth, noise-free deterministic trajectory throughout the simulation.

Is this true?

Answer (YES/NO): YES